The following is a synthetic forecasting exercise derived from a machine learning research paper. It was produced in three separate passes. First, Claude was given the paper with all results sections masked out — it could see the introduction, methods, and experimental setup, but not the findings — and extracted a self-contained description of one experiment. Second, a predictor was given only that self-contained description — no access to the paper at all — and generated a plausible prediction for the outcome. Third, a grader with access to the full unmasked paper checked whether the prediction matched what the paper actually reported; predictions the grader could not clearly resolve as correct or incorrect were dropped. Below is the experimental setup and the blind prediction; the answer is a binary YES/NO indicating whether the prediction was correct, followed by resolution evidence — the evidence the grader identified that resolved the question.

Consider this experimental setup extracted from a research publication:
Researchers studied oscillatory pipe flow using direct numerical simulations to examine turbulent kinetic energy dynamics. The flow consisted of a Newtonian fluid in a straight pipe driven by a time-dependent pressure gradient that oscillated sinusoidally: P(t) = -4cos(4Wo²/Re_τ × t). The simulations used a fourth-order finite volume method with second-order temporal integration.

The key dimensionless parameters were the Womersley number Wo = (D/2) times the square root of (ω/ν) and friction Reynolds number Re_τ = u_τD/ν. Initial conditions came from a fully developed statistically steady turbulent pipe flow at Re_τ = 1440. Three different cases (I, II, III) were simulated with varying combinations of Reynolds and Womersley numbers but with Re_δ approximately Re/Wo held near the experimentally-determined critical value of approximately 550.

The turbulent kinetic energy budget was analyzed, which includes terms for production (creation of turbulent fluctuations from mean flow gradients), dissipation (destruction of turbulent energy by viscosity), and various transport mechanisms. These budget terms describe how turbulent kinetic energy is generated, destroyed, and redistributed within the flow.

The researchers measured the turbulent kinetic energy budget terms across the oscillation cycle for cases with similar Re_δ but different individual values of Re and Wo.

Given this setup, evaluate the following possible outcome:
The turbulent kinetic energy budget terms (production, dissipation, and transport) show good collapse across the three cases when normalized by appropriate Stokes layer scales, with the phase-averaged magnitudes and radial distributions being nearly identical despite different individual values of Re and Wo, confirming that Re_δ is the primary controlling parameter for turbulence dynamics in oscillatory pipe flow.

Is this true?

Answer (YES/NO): NO